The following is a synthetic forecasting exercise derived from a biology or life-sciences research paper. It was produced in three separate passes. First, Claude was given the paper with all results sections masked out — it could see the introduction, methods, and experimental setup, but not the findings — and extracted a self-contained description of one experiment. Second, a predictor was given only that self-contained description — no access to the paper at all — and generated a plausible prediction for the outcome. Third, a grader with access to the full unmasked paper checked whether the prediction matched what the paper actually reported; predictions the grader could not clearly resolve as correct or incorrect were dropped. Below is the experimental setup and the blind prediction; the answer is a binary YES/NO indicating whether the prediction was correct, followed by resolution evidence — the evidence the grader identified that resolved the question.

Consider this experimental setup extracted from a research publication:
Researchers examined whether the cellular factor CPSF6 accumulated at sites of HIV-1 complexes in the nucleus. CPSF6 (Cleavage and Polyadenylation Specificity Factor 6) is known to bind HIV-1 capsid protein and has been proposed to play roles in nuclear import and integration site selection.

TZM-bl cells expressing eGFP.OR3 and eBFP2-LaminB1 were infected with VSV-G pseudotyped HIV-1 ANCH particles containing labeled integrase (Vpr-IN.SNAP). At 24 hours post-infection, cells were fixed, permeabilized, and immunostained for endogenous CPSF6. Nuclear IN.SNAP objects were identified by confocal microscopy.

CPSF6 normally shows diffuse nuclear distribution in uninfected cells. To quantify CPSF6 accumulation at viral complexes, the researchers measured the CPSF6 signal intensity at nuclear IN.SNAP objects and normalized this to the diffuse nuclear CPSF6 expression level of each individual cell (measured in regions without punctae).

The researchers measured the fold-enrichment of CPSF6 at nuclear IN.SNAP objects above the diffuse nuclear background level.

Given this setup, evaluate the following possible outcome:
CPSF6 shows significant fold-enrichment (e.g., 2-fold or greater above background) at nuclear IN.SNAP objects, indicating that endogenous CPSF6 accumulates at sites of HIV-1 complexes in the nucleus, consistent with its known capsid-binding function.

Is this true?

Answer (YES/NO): YES